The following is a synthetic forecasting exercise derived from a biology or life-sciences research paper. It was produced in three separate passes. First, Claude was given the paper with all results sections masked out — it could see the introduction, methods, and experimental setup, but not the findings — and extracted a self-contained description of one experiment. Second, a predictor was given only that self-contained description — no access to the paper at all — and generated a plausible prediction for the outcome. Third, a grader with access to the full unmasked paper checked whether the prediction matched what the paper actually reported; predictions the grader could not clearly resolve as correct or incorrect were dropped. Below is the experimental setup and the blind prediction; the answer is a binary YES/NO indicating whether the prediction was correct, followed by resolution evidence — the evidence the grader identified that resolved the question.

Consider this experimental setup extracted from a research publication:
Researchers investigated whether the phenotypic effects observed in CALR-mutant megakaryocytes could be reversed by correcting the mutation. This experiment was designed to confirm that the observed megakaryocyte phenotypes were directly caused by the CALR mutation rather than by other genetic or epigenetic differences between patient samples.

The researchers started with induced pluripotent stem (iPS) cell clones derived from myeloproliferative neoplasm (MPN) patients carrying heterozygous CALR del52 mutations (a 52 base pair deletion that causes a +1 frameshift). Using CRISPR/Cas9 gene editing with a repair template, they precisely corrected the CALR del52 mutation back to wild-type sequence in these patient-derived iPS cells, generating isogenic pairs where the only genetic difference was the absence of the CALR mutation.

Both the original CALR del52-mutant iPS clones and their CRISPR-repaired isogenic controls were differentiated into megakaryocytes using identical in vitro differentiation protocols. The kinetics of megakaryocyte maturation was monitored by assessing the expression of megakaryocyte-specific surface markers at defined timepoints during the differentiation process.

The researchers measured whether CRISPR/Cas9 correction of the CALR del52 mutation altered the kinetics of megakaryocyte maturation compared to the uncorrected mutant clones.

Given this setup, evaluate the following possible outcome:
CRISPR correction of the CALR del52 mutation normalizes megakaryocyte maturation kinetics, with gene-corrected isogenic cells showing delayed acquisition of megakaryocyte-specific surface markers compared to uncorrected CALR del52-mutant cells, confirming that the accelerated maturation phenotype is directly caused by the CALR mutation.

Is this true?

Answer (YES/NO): YES